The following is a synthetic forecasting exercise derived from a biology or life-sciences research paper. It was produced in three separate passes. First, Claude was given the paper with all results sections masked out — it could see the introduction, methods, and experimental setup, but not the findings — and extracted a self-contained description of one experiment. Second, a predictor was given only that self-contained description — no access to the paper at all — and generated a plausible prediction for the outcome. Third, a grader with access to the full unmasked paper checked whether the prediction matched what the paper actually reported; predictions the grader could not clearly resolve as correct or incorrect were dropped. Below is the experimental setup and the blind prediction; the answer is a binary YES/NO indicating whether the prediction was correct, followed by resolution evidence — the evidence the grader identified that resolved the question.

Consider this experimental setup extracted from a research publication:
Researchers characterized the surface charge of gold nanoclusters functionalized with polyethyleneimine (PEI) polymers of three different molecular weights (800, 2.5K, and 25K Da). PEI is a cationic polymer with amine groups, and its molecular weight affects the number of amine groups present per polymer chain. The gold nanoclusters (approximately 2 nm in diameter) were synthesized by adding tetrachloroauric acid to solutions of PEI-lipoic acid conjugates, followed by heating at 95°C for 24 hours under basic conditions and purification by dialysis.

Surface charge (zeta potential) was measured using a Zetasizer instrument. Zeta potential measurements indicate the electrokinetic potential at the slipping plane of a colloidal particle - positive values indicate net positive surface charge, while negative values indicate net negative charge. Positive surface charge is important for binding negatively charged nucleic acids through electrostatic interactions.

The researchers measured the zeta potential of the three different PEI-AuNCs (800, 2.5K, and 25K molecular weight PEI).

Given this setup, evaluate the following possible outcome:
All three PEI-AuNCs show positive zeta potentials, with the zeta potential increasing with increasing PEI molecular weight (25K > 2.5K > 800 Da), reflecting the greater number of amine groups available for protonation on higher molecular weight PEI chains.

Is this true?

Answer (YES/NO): YES